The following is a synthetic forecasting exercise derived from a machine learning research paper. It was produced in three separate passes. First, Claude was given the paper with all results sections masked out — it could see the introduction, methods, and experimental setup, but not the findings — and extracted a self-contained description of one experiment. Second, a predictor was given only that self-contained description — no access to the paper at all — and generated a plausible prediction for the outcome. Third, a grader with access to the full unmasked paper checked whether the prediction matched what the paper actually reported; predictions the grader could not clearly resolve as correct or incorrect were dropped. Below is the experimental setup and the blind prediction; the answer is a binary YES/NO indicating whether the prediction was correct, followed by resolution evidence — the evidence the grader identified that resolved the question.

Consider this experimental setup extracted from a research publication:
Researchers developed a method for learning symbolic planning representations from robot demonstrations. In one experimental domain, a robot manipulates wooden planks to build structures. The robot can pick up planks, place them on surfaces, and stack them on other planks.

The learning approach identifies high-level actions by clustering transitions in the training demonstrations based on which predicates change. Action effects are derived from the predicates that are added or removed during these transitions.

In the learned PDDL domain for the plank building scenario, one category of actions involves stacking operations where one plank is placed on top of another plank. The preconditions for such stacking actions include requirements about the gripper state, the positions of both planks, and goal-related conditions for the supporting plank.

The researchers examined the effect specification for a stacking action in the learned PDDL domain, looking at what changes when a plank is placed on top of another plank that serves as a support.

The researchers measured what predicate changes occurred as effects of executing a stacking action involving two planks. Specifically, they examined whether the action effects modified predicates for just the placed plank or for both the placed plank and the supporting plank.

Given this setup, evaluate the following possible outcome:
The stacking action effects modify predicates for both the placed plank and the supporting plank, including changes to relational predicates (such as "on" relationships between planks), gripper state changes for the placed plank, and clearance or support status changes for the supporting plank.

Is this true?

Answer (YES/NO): NO